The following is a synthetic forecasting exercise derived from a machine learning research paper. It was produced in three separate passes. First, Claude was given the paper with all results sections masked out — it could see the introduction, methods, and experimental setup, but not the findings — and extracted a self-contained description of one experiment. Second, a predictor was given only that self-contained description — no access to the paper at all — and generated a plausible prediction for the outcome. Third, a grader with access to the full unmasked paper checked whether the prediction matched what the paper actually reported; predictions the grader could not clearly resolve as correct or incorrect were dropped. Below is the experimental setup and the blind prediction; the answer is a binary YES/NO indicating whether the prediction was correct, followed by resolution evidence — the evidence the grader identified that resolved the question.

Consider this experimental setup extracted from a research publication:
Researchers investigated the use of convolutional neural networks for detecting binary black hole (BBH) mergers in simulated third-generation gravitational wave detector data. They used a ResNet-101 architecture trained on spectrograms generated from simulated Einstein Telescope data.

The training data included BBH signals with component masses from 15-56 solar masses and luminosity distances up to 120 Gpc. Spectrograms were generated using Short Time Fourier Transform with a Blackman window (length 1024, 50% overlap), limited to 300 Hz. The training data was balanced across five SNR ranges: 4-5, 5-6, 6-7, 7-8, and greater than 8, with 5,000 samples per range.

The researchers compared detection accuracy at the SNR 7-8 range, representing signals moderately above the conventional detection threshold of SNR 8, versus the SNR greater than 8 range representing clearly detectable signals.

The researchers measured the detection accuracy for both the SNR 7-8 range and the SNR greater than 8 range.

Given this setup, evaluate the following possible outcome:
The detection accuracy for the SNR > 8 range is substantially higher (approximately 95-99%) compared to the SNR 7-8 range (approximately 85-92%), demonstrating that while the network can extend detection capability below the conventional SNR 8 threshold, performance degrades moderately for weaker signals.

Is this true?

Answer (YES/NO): NO